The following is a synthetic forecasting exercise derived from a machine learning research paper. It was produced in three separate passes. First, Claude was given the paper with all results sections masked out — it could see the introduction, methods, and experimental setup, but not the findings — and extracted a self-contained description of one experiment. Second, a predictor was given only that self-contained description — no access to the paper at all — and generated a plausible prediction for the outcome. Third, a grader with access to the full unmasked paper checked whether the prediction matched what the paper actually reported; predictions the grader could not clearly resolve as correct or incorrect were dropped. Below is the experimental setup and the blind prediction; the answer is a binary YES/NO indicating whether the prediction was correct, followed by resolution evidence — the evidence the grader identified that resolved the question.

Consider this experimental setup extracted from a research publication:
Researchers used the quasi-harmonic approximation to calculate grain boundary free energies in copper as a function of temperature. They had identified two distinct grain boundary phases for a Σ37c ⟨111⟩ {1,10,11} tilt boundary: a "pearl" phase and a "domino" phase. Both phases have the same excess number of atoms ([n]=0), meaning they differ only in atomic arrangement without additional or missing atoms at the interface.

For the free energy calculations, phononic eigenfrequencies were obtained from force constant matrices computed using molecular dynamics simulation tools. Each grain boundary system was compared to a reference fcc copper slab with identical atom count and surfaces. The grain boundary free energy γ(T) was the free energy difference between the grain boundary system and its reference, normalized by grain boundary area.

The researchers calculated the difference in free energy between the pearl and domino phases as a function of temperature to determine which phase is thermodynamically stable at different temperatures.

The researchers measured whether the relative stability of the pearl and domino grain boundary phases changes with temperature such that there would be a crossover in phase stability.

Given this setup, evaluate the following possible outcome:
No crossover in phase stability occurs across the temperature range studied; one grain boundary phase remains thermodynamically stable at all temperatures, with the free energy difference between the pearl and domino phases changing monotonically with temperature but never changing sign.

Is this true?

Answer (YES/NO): NO